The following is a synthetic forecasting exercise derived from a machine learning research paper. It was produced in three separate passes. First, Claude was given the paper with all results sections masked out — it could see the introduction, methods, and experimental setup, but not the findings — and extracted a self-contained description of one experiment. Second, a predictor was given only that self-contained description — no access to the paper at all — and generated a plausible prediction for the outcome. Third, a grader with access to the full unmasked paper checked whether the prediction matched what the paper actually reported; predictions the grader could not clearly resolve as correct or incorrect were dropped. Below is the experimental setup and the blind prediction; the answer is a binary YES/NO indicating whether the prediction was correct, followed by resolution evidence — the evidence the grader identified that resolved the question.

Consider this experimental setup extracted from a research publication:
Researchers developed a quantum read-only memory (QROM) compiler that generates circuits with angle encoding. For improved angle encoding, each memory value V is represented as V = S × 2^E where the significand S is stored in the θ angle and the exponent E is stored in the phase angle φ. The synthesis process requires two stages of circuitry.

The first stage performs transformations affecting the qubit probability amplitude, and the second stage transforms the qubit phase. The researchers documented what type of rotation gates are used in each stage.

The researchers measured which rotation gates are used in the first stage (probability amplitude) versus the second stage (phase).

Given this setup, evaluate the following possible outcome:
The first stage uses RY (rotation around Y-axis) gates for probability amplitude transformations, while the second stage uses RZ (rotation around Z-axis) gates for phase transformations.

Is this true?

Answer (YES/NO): NO